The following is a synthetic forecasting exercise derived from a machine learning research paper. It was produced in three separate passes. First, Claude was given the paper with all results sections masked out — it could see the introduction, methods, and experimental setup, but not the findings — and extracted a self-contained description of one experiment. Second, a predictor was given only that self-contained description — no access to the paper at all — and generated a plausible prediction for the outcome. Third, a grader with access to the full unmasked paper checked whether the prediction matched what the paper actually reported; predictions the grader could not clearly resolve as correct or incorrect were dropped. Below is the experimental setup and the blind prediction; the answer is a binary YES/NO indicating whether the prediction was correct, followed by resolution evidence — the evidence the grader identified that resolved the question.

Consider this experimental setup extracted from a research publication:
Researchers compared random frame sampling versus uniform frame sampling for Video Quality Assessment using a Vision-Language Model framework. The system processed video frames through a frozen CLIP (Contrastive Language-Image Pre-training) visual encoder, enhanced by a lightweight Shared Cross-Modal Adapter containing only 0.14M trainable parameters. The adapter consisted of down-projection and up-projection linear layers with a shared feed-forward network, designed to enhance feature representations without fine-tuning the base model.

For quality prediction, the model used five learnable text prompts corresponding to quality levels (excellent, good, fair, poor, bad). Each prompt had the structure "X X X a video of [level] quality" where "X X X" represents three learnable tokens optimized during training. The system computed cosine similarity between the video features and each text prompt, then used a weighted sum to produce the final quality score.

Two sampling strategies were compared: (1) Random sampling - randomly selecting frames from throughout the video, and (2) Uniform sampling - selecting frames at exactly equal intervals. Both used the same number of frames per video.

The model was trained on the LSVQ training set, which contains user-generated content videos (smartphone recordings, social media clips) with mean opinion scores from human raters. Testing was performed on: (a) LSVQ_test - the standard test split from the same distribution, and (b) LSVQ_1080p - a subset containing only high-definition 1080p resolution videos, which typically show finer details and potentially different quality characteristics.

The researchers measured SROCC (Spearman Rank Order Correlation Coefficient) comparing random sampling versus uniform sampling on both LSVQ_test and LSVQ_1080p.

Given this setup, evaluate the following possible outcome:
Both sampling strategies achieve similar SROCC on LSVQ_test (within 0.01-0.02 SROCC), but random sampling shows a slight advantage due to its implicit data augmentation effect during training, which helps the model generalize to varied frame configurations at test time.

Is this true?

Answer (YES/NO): NO